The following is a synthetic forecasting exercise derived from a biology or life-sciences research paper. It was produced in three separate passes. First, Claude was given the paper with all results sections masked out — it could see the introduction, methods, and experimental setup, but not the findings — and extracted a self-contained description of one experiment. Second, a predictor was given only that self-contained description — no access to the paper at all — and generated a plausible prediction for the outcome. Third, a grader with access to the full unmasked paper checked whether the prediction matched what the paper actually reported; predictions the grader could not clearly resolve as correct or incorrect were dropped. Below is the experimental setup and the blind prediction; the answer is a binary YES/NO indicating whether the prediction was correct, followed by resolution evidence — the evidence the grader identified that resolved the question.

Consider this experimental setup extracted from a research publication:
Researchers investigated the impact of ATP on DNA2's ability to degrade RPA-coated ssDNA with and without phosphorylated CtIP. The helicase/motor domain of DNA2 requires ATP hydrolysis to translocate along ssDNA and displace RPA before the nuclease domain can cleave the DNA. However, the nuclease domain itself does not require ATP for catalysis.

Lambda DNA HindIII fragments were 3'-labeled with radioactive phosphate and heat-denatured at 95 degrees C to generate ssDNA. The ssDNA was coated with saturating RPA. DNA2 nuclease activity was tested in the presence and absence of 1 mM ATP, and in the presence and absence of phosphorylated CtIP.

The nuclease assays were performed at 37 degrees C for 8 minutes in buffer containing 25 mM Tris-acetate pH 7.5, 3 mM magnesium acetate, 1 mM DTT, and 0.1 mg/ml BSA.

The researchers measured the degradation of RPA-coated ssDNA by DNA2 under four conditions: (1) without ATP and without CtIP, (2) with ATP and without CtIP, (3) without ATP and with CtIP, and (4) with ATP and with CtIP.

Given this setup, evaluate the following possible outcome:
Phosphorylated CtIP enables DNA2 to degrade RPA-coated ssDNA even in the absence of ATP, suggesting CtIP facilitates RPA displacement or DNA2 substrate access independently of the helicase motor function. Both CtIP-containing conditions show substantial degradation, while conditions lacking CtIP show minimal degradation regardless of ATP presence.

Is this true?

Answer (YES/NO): NO